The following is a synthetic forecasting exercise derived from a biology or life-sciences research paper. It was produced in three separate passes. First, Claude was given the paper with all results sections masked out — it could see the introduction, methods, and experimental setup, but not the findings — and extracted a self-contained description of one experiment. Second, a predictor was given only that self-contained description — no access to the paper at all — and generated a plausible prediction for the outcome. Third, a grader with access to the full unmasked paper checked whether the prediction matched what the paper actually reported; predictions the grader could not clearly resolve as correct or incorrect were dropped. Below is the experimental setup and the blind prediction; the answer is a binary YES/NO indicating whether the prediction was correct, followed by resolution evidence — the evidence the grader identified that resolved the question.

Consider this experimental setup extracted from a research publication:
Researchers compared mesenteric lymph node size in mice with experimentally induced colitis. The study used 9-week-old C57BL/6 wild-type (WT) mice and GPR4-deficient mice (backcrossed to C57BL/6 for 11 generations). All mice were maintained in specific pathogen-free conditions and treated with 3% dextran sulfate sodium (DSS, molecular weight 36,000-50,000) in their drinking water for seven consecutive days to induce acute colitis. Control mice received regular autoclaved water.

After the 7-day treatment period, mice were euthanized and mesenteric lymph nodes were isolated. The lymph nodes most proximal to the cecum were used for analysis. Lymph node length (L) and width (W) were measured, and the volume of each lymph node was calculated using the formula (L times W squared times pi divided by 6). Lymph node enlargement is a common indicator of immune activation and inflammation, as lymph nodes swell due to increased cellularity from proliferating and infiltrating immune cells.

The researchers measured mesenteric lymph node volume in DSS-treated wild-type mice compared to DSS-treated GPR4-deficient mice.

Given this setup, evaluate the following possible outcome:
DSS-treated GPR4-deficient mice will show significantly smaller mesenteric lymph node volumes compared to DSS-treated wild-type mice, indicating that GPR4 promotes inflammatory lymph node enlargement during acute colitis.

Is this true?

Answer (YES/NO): YES